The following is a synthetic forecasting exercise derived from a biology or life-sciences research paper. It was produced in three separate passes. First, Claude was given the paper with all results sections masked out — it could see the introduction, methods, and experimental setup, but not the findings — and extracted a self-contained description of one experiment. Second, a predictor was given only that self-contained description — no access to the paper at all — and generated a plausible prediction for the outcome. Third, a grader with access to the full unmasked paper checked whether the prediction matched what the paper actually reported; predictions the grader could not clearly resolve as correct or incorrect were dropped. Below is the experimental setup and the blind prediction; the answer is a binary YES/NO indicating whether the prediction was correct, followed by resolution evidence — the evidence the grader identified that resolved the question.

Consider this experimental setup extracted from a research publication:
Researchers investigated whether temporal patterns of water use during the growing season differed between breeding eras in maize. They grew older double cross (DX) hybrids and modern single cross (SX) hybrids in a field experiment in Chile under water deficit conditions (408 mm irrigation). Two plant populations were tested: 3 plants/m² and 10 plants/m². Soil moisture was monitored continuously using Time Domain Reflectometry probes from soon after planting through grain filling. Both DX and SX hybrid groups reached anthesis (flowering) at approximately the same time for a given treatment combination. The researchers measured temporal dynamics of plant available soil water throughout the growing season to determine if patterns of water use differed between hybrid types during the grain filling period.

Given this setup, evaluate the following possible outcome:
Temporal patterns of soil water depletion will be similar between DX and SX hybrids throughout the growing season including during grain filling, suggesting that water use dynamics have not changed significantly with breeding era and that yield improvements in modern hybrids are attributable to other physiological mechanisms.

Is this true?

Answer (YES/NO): NO